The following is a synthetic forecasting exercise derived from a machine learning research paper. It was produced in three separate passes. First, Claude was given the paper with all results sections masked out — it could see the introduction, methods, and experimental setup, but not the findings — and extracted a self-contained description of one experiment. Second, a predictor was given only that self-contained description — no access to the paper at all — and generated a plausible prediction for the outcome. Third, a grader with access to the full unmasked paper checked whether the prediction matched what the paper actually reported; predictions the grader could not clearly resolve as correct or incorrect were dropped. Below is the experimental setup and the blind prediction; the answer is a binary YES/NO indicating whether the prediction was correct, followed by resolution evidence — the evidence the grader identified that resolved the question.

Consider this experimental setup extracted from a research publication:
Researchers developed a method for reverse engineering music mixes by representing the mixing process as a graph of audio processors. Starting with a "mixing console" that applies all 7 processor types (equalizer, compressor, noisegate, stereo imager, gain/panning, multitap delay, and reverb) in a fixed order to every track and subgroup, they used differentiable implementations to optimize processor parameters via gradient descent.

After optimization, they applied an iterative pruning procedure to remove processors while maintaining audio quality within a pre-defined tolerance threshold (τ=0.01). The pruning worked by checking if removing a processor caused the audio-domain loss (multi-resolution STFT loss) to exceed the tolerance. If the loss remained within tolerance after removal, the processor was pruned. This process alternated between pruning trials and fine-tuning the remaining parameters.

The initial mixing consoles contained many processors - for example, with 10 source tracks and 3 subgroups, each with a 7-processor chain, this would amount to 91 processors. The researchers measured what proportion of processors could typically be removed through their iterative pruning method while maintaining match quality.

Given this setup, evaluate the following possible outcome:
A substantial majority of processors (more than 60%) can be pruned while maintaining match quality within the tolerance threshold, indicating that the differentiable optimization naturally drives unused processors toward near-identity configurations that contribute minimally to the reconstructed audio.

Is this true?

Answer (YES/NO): YES